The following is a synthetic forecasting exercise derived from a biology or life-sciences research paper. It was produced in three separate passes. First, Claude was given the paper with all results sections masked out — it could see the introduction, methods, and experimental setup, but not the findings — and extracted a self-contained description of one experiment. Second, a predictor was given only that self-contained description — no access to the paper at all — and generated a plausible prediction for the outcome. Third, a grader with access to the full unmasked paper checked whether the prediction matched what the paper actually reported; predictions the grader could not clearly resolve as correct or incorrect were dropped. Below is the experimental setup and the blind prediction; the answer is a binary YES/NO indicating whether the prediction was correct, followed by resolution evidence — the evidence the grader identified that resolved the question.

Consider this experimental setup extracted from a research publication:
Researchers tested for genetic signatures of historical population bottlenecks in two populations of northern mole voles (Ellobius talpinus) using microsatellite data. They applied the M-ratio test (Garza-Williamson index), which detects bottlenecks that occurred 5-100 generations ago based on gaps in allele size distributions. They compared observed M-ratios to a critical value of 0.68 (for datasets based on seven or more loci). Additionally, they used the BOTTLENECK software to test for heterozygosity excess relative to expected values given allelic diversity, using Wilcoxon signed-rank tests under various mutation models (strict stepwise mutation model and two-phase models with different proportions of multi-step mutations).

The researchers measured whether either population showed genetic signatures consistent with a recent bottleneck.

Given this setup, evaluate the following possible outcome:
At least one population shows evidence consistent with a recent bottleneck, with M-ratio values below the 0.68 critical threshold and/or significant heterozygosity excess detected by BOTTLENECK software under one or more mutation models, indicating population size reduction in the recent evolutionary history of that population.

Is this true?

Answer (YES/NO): YES